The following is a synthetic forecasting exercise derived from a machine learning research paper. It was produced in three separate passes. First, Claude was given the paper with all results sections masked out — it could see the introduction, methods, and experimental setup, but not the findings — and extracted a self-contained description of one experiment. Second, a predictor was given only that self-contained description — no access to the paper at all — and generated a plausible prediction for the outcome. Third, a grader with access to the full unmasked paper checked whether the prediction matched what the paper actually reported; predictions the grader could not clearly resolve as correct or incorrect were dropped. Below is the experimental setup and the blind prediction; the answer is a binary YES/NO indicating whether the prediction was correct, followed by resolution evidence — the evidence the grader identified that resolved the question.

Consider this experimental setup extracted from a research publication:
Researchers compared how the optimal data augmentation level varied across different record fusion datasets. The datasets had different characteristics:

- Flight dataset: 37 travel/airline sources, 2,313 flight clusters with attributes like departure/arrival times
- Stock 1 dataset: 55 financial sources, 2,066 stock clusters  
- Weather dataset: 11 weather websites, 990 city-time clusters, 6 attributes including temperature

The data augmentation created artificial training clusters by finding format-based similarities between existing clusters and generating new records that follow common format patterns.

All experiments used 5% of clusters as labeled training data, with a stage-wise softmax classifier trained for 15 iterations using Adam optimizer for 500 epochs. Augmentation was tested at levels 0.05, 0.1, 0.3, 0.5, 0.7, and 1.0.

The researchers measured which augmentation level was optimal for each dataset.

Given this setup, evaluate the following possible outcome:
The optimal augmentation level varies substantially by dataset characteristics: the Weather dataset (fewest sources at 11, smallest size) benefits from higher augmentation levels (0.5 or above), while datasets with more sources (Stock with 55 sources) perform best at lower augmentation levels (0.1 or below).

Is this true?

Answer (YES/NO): NO